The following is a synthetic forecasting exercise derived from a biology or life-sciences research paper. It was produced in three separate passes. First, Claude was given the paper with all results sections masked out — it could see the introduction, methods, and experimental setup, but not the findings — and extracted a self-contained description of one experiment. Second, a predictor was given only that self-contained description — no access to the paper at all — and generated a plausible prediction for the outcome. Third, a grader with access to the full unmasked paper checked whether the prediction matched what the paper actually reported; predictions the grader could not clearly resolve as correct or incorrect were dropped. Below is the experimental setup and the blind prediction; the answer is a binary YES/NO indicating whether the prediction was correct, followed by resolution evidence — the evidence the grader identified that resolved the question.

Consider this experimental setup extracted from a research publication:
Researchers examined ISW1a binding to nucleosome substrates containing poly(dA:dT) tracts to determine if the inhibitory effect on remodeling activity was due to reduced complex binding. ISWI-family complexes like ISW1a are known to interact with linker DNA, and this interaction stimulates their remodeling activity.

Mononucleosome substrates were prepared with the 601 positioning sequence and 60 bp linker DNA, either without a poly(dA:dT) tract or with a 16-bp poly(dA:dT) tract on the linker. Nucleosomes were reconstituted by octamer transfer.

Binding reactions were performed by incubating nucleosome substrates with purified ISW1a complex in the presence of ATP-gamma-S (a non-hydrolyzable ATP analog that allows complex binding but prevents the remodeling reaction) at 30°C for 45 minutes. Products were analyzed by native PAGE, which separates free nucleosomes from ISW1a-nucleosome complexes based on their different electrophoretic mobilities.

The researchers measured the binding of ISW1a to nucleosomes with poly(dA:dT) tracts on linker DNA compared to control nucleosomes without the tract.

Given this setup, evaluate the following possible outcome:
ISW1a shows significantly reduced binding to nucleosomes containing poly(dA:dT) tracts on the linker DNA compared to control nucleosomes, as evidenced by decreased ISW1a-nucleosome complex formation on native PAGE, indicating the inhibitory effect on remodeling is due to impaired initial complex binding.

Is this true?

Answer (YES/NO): NO